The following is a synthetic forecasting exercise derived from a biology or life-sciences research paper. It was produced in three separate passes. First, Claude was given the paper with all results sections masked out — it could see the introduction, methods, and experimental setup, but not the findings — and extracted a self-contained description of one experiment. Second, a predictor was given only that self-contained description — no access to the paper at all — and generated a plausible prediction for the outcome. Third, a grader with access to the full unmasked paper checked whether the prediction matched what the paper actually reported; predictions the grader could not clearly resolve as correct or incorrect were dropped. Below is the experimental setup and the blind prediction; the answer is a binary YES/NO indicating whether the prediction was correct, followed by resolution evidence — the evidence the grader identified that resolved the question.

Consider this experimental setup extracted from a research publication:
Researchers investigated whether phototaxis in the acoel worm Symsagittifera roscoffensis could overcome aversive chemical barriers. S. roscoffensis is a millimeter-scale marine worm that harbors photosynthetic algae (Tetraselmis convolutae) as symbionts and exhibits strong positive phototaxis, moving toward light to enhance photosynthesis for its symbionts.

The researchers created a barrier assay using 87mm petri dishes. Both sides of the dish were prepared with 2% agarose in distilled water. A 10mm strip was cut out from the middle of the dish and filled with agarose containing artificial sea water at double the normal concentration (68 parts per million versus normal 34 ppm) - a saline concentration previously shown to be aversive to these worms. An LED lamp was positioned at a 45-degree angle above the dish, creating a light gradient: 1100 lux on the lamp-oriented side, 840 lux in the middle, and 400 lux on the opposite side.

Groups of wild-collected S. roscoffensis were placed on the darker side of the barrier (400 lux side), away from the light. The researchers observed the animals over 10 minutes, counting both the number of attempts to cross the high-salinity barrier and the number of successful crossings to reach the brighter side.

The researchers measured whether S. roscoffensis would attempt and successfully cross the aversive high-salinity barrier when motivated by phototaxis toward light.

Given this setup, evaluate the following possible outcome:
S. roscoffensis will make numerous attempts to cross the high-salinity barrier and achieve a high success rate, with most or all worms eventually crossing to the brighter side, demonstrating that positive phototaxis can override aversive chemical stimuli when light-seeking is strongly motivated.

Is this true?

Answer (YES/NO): NO